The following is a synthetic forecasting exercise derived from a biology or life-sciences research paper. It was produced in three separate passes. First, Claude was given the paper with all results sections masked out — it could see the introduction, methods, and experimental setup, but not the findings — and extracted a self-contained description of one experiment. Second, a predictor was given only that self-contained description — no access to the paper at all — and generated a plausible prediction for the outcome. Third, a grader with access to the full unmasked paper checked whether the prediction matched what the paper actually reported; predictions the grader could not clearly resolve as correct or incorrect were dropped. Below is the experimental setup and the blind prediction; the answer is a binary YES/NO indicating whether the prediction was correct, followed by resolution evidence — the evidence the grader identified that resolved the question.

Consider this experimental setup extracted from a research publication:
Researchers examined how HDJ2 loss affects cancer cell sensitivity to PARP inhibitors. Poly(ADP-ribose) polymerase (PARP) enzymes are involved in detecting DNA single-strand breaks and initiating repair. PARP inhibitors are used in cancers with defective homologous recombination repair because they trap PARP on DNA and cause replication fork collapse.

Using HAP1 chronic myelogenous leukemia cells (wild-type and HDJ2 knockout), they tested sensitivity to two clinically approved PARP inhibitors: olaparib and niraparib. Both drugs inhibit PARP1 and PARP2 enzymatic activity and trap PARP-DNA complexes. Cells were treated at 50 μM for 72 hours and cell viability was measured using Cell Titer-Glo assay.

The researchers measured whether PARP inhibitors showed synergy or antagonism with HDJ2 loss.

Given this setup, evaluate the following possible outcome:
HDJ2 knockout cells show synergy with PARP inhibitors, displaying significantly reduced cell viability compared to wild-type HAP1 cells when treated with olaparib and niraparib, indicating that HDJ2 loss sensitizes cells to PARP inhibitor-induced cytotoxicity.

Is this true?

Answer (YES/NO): YES